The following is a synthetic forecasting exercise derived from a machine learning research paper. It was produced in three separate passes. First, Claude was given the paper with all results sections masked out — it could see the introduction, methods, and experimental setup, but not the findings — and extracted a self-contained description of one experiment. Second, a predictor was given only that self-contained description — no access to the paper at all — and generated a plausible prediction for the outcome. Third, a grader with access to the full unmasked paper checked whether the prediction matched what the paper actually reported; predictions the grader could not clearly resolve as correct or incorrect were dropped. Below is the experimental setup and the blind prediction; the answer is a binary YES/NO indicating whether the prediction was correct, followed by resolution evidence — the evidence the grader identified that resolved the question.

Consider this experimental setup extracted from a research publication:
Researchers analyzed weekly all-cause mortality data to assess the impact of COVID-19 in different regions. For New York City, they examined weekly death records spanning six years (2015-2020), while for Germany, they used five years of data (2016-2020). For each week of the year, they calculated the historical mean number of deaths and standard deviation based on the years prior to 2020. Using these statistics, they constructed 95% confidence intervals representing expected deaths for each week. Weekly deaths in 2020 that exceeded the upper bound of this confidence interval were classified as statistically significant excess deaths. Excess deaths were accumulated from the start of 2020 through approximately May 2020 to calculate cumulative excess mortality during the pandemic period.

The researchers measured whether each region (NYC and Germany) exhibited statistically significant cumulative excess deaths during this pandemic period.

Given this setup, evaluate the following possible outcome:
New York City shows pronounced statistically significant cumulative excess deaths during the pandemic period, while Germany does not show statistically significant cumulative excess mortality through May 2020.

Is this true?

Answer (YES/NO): YES